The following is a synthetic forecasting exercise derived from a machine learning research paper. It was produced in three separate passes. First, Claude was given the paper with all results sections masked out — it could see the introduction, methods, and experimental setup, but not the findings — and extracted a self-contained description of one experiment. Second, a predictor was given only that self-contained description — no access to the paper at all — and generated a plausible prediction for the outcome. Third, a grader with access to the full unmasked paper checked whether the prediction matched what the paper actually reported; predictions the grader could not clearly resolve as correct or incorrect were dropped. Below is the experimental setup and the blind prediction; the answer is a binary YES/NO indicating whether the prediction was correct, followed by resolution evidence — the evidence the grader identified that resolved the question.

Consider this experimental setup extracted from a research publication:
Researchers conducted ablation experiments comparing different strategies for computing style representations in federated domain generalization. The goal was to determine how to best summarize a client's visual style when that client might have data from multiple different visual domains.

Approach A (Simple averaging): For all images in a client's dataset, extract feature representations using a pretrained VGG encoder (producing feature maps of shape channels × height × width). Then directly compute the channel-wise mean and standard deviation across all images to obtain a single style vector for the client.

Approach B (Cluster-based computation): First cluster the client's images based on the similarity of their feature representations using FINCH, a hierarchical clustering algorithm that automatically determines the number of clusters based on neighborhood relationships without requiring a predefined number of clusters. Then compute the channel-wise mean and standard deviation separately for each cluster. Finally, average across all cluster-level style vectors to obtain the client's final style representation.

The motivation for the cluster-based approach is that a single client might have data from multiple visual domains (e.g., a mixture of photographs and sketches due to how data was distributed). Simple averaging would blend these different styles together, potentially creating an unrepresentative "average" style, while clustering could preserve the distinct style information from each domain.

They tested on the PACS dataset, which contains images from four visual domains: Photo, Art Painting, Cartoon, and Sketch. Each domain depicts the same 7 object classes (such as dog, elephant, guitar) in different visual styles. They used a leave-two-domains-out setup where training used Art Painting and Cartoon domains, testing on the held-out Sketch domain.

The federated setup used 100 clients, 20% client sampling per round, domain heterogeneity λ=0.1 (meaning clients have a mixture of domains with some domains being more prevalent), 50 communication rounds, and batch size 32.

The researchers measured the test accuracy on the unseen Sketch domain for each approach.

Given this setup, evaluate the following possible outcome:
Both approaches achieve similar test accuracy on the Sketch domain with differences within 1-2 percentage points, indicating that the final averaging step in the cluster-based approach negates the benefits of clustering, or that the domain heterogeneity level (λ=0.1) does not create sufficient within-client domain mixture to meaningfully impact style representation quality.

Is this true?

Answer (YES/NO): NO